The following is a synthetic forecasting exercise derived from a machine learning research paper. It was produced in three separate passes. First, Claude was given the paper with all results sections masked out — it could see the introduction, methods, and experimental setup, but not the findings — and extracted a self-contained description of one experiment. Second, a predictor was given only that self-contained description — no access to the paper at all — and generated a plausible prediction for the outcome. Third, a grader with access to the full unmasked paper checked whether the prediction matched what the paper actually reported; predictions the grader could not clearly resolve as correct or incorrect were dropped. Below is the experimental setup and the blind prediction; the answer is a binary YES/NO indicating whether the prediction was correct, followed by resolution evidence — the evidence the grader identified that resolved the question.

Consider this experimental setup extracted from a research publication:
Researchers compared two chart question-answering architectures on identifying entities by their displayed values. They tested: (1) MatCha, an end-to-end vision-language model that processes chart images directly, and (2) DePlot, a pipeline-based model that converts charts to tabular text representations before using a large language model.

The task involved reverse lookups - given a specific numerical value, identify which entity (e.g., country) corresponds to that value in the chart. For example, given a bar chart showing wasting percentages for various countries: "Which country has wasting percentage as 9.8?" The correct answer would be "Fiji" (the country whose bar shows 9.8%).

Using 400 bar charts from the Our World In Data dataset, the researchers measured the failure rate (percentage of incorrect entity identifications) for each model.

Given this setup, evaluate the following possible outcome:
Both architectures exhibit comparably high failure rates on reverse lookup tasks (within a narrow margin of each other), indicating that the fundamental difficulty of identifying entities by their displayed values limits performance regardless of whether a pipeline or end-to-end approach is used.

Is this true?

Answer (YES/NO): NO